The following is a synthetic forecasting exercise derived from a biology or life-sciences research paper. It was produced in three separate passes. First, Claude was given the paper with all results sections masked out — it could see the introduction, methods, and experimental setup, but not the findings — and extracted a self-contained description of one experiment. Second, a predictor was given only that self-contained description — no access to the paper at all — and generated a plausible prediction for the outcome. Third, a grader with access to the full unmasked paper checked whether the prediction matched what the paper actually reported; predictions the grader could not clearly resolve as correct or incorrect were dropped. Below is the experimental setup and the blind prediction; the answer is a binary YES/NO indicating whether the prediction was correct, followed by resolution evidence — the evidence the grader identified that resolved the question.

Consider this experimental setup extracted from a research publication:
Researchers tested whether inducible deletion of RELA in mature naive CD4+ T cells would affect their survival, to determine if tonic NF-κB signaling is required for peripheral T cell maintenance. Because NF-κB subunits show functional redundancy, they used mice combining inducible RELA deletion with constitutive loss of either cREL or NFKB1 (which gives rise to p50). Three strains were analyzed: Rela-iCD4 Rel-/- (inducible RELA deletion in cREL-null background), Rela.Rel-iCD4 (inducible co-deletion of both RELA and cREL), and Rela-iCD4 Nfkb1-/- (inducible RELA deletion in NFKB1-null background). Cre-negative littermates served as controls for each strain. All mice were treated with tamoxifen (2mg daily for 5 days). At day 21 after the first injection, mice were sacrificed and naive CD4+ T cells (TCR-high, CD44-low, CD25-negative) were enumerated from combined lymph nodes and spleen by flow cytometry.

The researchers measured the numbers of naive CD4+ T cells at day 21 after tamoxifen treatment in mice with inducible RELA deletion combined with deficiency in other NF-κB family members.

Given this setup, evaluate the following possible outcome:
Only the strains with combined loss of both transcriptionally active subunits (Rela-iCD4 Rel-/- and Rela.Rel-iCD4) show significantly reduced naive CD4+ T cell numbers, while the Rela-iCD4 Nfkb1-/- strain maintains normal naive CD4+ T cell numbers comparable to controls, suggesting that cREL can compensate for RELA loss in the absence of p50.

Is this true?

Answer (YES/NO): NO